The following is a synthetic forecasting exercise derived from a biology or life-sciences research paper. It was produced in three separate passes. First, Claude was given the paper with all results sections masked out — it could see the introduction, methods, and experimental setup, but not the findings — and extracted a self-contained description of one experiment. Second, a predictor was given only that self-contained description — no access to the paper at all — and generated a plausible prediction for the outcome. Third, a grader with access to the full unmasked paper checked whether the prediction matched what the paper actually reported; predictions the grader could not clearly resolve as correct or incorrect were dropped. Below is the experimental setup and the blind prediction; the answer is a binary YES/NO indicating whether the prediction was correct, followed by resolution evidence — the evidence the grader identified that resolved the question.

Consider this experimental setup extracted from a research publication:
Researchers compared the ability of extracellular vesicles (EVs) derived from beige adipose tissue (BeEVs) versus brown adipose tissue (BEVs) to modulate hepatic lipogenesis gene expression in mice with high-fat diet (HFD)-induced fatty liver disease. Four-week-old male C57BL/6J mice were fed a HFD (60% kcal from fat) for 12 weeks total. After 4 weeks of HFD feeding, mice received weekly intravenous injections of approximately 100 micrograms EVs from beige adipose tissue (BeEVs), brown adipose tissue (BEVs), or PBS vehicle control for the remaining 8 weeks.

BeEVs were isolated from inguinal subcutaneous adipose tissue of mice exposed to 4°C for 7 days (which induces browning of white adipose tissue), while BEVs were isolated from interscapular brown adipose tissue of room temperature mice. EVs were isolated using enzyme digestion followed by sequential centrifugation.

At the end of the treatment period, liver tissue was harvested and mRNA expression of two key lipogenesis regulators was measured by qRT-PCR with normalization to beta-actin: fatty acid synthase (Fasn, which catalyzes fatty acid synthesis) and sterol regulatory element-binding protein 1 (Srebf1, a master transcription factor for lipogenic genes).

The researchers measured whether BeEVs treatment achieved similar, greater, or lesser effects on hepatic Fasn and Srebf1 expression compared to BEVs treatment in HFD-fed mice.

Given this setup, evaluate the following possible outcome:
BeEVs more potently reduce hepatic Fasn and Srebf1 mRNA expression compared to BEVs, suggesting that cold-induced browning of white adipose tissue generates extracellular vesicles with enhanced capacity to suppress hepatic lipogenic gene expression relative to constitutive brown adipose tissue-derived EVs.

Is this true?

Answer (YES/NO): NO